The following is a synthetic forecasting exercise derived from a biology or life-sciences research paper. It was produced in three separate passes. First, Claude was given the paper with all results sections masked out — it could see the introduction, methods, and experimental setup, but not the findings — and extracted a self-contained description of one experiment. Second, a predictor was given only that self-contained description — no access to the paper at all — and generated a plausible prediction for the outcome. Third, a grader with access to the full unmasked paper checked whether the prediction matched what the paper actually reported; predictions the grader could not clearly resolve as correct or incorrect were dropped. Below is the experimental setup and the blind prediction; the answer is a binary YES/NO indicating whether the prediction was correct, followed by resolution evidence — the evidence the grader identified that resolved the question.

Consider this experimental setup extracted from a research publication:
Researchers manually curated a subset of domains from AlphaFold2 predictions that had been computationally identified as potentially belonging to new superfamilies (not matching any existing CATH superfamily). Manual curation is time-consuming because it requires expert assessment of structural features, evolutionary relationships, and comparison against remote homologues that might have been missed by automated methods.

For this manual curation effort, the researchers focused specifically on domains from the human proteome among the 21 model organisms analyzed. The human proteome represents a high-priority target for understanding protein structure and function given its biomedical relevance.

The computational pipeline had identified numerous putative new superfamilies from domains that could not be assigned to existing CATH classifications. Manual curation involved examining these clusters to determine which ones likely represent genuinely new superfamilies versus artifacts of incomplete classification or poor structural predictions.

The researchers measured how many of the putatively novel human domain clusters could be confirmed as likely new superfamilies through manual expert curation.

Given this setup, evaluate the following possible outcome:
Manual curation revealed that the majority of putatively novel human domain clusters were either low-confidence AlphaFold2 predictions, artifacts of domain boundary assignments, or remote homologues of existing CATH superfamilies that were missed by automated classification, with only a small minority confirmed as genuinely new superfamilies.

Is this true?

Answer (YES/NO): YES